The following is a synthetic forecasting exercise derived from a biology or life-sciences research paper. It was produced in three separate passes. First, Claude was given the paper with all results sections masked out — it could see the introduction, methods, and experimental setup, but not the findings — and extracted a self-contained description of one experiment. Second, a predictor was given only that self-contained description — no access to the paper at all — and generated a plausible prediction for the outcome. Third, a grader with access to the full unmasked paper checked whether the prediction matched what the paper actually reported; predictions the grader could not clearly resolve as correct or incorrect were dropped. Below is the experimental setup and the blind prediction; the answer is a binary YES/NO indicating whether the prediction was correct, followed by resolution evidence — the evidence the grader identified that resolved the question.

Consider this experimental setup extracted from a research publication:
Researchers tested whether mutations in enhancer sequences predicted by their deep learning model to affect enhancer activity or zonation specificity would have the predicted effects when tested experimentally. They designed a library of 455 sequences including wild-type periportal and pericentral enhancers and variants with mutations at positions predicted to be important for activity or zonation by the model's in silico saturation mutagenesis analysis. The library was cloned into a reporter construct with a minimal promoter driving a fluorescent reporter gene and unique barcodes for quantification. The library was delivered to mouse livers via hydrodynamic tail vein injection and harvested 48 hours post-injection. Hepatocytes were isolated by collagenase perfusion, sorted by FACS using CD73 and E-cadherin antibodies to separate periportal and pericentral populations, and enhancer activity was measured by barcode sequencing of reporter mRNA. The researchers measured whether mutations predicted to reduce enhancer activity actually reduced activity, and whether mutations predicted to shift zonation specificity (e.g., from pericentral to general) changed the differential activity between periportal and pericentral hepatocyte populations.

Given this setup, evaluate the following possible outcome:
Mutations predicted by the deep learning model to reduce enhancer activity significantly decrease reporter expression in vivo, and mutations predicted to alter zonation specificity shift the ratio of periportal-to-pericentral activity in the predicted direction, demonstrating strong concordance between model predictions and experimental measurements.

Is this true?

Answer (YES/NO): YES